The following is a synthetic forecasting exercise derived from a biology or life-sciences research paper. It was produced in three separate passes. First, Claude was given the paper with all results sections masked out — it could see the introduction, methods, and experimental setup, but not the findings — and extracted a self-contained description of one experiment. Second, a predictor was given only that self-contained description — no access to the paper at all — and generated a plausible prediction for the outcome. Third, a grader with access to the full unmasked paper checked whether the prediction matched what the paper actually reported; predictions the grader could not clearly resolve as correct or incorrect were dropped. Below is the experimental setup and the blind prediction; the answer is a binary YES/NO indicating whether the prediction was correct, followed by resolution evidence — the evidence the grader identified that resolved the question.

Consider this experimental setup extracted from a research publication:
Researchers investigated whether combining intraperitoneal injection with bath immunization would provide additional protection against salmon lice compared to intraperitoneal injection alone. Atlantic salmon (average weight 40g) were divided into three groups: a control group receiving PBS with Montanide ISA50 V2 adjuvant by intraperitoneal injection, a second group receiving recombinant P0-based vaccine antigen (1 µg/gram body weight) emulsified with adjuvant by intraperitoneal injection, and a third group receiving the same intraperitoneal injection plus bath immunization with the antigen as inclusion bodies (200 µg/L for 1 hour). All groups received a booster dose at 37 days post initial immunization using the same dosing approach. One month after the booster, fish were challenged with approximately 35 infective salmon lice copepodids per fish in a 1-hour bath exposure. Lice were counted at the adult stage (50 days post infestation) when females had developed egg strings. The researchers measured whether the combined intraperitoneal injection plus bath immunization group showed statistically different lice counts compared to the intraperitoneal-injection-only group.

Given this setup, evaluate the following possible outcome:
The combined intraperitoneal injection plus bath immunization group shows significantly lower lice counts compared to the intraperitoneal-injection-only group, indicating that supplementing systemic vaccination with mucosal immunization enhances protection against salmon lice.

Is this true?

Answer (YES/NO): NO